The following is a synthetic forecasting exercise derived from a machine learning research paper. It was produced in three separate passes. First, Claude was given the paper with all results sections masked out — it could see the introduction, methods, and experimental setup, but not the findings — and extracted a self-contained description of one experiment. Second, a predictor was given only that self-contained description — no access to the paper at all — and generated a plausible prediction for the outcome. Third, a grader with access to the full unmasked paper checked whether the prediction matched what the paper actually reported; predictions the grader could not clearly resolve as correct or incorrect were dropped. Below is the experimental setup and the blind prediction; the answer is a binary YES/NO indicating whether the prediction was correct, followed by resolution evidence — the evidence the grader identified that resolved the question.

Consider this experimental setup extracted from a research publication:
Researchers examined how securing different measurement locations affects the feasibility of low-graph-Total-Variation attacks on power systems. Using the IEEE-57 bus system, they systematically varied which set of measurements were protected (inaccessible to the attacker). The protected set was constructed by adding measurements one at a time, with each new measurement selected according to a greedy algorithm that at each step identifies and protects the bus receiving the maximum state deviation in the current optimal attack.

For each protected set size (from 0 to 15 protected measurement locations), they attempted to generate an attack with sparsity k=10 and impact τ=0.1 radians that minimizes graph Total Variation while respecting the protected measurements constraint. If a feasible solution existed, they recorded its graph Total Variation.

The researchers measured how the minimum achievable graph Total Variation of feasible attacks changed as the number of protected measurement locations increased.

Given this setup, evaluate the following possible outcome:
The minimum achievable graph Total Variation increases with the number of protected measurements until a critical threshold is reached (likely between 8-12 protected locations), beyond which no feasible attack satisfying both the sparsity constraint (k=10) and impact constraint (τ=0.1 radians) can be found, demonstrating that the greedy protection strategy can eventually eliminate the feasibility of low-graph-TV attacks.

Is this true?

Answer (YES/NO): NO